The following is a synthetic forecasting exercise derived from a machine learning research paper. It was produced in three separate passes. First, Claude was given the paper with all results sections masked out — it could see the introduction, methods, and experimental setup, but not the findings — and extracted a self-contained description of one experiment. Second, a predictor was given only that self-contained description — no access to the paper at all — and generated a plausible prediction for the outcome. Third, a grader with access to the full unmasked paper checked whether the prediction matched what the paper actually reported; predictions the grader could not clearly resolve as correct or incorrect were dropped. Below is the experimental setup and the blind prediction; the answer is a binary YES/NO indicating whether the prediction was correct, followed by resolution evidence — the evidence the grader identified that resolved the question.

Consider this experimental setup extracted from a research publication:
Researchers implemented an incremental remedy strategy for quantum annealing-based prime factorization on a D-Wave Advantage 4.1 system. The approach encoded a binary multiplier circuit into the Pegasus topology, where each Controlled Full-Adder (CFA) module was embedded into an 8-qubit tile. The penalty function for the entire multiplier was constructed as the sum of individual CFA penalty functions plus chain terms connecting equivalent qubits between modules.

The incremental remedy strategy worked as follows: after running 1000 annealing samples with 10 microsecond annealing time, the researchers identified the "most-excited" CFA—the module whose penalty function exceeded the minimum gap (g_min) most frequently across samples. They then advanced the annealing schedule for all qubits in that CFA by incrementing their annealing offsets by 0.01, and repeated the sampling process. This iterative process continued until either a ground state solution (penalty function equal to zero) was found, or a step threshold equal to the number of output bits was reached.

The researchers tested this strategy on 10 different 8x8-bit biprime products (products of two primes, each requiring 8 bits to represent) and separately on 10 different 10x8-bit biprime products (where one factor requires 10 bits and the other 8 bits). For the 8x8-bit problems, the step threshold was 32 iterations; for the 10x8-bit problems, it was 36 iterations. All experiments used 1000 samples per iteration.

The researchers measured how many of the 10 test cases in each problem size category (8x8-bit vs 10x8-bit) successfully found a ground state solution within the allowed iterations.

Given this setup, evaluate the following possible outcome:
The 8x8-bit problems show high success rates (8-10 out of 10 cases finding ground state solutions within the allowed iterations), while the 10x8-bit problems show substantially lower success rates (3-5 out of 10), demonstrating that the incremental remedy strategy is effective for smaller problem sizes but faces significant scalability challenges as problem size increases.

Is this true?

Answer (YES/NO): NO